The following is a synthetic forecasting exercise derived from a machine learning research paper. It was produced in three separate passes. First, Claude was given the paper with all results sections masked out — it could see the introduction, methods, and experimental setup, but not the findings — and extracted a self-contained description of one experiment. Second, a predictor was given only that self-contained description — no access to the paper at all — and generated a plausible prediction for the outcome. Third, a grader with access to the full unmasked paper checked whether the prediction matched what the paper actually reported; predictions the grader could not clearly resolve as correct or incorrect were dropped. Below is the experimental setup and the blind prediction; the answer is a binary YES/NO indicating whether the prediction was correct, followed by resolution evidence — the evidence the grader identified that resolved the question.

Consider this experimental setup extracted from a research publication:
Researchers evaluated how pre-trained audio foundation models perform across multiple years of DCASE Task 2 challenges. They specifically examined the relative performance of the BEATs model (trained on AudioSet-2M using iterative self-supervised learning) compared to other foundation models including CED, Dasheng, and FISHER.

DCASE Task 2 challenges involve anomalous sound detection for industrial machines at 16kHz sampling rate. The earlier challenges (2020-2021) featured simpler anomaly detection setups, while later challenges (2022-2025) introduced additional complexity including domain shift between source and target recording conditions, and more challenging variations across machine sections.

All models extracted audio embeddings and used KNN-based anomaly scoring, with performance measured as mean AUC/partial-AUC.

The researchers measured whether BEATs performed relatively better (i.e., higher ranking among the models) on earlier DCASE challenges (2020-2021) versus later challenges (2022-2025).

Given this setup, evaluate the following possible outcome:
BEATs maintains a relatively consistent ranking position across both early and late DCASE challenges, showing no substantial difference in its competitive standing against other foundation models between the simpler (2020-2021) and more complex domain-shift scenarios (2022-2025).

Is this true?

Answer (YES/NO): NO